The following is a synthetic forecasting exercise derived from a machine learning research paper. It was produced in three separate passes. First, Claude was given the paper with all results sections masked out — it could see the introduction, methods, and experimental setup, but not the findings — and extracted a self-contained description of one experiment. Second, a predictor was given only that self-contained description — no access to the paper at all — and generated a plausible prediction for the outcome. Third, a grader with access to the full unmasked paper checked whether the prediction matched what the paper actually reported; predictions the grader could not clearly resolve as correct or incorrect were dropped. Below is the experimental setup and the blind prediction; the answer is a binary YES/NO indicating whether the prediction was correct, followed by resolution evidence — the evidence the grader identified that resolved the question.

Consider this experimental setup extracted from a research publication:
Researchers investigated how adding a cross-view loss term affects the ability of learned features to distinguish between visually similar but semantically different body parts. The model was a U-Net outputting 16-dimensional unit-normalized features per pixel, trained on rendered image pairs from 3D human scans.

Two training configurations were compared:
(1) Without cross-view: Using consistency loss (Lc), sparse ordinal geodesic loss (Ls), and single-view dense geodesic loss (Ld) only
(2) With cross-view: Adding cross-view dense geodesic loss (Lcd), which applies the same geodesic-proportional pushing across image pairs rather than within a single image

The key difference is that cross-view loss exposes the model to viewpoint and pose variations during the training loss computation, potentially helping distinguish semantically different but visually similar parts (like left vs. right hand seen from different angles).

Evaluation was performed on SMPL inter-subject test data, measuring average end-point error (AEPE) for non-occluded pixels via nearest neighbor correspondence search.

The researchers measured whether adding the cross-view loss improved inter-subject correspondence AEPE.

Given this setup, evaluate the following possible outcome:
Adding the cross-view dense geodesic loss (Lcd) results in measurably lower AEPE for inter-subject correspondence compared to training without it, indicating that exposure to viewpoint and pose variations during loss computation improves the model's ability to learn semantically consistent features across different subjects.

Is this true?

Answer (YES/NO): YES